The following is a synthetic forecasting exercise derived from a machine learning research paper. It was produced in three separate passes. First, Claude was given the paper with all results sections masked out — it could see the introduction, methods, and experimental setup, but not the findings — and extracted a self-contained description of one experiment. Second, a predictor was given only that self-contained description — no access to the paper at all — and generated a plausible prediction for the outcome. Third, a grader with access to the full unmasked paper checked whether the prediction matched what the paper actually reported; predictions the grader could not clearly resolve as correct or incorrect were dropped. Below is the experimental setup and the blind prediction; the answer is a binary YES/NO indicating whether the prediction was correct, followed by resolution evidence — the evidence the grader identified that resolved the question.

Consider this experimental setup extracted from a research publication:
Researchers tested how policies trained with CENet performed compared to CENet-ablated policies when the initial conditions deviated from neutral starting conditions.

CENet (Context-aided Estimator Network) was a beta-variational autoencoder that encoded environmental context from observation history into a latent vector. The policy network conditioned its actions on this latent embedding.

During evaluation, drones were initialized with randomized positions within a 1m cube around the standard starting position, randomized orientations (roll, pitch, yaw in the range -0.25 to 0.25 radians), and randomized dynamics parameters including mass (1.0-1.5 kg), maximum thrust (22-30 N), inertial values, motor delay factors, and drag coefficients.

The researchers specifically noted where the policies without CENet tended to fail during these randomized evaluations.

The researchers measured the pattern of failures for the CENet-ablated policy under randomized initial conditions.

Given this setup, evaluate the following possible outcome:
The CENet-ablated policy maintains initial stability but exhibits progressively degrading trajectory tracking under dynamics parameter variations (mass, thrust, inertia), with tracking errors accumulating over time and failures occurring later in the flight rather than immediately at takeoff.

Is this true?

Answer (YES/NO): NO